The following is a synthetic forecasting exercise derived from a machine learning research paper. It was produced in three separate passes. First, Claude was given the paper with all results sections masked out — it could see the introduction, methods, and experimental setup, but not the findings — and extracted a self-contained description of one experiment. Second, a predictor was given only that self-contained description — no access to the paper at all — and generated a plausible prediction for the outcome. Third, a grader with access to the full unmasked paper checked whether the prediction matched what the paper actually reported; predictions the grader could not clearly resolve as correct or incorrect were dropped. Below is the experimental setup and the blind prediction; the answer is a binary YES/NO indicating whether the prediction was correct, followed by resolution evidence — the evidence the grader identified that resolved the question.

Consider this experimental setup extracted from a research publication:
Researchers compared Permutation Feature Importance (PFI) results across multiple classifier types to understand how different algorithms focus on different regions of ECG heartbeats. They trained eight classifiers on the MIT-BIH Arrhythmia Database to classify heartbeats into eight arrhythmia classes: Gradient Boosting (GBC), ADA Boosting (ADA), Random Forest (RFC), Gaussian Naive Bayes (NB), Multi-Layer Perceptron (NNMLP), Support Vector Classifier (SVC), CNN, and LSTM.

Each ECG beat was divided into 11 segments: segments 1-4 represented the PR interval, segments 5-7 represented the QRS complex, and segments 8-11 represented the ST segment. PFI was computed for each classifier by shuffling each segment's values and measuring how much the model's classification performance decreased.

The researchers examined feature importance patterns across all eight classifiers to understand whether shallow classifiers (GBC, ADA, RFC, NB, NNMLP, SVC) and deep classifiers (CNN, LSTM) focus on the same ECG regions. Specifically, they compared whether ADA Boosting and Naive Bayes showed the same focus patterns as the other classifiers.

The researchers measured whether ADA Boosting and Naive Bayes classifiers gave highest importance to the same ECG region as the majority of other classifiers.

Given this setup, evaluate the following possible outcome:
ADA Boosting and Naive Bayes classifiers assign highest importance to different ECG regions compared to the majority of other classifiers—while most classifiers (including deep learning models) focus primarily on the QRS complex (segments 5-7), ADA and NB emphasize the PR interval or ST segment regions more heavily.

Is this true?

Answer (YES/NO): NO